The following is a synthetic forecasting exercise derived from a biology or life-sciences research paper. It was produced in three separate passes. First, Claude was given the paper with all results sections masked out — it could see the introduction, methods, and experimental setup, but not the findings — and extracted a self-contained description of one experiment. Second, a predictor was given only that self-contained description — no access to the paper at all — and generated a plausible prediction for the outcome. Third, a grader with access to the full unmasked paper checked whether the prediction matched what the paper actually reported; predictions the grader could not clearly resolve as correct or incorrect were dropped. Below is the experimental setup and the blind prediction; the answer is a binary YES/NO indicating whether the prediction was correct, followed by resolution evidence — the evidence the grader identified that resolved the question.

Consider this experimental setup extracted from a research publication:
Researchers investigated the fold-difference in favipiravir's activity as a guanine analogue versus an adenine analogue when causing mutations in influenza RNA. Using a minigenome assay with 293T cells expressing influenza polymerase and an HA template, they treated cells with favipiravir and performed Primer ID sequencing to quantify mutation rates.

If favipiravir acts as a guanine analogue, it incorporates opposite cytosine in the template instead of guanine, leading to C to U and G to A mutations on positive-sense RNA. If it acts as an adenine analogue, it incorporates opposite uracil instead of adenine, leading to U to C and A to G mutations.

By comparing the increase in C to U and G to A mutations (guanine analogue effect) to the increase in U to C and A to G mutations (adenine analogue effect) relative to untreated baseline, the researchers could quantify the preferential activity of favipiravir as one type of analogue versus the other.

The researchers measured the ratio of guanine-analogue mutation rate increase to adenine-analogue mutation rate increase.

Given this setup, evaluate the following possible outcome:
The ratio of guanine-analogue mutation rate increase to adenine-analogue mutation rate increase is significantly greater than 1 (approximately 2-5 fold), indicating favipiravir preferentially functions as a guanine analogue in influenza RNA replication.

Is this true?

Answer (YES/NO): YES